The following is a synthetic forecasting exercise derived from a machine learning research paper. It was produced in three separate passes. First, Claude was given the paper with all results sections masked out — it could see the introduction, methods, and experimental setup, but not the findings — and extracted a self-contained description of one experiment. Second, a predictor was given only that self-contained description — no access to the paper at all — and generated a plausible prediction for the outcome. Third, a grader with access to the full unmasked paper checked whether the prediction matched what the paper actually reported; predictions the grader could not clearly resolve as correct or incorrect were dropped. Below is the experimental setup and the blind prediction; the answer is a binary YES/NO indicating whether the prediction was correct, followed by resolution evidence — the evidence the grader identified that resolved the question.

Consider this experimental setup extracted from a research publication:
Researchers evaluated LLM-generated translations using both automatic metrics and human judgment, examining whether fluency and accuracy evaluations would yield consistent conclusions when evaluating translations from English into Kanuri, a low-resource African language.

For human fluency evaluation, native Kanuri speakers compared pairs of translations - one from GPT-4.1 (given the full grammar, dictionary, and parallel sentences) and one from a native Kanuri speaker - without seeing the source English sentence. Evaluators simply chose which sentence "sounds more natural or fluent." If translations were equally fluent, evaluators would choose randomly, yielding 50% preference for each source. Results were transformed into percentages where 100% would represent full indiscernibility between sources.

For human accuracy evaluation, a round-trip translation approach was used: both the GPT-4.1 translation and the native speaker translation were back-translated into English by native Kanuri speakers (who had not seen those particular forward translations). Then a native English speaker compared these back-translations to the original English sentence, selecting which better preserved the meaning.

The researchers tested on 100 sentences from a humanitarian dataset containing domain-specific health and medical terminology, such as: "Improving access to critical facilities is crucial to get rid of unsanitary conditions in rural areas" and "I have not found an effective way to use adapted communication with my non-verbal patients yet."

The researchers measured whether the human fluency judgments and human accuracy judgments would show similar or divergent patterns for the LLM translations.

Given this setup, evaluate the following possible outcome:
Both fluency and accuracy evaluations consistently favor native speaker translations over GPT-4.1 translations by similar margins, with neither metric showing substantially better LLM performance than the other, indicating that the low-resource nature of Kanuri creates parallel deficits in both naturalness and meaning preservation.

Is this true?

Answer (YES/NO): NO